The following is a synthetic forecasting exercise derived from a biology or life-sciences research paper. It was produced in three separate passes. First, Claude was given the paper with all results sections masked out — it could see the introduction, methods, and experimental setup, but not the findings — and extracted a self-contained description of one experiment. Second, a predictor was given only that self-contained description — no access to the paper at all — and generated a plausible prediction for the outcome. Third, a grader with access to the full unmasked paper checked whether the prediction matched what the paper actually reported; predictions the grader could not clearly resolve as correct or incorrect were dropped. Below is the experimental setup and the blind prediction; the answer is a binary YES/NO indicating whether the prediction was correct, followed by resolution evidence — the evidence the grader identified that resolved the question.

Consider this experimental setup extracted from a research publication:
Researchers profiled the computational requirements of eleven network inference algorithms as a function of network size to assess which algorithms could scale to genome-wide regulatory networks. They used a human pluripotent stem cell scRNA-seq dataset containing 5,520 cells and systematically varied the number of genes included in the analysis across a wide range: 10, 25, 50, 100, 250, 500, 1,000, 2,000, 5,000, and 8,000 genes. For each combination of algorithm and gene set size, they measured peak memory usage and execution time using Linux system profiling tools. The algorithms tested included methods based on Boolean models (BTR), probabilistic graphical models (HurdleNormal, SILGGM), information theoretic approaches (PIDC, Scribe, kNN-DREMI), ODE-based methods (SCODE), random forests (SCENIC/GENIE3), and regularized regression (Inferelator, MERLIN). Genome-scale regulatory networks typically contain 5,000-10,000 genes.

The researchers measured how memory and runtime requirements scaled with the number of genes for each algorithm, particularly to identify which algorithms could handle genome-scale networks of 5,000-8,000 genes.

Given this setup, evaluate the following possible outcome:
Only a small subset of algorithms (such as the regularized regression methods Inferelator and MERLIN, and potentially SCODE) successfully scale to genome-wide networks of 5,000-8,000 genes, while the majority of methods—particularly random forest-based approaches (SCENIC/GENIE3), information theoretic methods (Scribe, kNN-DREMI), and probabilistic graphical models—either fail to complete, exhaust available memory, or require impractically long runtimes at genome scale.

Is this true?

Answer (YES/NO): NO